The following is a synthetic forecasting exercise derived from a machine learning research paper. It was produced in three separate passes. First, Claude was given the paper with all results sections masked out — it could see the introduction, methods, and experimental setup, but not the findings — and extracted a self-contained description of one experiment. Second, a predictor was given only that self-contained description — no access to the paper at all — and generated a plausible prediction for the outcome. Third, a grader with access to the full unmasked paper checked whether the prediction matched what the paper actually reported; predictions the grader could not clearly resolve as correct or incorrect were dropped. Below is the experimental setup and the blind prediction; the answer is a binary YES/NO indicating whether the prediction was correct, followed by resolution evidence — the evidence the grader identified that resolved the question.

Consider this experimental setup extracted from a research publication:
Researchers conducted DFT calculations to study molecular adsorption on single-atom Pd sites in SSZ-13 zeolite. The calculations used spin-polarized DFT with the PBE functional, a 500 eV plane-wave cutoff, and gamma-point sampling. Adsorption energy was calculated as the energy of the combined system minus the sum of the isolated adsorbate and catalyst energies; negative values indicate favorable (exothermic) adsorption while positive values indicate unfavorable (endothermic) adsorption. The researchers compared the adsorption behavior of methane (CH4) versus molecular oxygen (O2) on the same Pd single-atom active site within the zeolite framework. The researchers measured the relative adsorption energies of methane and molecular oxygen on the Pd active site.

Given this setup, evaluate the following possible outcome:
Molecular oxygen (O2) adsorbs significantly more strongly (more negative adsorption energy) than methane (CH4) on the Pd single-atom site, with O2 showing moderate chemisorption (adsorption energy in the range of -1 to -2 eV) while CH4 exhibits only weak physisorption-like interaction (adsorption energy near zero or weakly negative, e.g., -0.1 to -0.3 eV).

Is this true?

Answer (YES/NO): NO